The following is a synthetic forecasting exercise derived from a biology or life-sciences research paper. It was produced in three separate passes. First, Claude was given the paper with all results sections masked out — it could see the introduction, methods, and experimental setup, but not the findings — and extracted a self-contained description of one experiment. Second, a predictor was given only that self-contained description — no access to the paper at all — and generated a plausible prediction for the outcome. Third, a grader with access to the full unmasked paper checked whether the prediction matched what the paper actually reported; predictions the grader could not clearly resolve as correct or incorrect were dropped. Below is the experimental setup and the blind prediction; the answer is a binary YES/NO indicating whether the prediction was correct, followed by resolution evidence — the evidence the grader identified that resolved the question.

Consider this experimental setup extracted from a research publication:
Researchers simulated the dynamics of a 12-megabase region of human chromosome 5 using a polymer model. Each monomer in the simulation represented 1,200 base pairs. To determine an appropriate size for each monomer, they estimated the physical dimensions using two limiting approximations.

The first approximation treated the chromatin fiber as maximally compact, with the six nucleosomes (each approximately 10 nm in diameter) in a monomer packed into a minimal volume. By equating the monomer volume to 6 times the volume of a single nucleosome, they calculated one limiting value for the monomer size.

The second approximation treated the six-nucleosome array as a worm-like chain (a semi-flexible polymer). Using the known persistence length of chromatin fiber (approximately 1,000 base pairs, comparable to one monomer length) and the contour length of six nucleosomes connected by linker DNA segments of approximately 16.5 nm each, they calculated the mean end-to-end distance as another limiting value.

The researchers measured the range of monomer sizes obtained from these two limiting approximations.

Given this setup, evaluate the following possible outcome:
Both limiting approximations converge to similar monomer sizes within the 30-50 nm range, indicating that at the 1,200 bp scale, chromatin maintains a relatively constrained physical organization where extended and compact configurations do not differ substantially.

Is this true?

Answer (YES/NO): NO